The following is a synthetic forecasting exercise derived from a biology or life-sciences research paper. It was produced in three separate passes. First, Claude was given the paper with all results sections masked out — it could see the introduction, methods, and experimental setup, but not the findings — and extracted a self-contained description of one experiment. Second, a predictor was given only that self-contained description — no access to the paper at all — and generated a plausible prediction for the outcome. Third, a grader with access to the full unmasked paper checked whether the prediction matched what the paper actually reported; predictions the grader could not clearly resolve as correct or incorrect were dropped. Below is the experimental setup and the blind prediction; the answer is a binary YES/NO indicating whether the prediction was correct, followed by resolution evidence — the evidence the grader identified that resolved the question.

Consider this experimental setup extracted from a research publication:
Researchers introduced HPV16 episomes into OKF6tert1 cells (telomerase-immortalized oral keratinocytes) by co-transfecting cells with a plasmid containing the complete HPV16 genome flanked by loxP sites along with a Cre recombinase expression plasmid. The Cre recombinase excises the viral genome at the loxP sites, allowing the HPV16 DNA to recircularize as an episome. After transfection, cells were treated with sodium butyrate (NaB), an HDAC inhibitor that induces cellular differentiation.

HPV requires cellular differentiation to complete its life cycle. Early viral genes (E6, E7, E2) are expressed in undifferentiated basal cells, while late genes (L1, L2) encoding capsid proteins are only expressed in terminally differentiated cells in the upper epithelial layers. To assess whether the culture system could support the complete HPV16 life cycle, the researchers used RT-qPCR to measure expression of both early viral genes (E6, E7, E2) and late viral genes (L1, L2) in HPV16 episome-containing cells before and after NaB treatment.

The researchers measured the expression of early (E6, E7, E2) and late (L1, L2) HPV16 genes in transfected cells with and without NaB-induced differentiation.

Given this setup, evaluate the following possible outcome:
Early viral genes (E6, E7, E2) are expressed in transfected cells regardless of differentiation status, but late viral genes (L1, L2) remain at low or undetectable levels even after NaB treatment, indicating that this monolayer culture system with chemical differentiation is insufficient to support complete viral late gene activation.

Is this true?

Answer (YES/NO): NO